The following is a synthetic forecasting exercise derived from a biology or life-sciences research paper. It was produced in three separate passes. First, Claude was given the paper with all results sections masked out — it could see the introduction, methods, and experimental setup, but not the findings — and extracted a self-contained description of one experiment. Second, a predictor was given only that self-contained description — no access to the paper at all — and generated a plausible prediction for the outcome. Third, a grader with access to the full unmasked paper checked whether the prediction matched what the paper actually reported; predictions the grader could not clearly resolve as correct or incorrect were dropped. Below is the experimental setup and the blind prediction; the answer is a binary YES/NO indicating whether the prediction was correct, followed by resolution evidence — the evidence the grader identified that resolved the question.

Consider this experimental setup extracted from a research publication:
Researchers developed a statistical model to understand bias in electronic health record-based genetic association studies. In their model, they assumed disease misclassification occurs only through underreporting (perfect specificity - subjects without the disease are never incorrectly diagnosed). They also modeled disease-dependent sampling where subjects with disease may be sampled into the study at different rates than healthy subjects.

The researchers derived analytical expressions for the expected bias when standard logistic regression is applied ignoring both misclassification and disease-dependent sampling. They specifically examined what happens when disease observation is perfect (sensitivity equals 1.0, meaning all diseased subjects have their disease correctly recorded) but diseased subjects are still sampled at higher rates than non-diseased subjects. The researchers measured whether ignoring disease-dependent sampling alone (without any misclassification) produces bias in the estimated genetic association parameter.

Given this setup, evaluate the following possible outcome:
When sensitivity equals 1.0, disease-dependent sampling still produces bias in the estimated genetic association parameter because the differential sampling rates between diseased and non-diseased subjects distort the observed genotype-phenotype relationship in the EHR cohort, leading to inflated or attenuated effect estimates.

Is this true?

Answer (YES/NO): NO